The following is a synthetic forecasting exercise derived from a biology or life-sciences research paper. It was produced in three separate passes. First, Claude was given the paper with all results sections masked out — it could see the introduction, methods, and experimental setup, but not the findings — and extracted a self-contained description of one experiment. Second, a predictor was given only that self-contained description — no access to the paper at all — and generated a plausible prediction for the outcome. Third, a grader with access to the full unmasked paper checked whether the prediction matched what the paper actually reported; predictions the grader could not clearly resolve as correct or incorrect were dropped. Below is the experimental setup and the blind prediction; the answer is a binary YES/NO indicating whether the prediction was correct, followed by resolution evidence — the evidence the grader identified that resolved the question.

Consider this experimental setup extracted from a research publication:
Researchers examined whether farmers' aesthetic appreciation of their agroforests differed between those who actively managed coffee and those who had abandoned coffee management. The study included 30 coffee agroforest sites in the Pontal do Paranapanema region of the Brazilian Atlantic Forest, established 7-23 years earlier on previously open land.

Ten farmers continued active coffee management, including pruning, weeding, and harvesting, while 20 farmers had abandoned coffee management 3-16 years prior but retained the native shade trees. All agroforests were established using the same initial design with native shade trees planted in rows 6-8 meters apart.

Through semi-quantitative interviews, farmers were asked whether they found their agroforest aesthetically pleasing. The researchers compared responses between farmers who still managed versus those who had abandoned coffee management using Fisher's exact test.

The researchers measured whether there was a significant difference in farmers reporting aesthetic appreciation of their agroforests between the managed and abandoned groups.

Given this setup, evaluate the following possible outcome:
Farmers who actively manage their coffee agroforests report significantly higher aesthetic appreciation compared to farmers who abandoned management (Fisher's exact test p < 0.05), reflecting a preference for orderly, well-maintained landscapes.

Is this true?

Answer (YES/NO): NO